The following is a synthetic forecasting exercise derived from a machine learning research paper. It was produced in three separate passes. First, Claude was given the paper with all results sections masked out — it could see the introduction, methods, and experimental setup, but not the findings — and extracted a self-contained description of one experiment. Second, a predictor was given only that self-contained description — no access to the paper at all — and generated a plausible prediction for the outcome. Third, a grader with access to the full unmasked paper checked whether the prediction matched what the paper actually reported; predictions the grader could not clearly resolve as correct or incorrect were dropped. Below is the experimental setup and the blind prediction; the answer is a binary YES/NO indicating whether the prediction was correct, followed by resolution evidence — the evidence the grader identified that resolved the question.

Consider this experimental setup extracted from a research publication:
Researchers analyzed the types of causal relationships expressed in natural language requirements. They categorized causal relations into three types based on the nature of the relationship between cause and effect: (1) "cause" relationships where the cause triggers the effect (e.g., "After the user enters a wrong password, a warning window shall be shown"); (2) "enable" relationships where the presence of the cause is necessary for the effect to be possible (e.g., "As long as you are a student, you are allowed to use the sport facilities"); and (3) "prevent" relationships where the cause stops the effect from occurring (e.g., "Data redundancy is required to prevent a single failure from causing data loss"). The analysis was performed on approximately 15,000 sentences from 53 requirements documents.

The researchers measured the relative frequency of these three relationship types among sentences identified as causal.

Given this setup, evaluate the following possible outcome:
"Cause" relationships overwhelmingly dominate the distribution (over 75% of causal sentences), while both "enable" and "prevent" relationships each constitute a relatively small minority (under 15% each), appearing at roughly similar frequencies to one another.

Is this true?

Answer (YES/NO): NO